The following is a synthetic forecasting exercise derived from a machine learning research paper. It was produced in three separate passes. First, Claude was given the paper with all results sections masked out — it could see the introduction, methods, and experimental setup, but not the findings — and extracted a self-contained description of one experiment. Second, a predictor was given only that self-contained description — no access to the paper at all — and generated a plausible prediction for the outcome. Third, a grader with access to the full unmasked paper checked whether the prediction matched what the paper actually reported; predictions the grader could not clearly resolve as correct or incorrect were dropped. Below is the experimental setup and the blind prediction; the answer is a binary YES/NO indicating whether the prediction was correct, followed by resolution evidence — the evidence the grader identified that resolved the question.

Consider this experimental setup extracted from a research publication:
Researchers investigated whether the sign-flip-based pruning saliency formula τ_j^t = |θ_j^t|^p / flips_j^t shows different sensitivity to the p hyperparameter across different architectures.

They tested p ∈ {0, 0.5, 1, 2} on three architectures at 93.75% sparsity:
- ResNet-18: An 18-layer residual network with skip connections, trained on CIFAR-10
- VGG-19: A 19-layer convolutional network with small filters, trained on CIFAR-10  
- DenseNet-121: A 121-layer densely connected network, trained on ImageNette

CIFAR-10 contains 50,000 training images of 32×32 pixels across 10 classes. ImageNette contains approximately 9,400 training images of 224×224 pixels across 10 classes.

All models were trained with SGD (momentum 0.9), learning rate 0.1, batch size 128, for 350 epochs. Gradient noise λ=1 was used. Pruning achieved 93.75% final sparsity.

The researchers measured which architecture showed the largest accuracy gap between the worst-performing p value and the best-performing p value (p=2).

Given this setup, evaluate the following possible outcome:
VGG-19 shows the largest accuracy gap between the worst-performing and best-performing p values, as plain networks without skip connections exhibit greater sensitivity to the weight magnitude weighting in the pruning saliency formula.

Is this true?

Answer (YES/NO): NO